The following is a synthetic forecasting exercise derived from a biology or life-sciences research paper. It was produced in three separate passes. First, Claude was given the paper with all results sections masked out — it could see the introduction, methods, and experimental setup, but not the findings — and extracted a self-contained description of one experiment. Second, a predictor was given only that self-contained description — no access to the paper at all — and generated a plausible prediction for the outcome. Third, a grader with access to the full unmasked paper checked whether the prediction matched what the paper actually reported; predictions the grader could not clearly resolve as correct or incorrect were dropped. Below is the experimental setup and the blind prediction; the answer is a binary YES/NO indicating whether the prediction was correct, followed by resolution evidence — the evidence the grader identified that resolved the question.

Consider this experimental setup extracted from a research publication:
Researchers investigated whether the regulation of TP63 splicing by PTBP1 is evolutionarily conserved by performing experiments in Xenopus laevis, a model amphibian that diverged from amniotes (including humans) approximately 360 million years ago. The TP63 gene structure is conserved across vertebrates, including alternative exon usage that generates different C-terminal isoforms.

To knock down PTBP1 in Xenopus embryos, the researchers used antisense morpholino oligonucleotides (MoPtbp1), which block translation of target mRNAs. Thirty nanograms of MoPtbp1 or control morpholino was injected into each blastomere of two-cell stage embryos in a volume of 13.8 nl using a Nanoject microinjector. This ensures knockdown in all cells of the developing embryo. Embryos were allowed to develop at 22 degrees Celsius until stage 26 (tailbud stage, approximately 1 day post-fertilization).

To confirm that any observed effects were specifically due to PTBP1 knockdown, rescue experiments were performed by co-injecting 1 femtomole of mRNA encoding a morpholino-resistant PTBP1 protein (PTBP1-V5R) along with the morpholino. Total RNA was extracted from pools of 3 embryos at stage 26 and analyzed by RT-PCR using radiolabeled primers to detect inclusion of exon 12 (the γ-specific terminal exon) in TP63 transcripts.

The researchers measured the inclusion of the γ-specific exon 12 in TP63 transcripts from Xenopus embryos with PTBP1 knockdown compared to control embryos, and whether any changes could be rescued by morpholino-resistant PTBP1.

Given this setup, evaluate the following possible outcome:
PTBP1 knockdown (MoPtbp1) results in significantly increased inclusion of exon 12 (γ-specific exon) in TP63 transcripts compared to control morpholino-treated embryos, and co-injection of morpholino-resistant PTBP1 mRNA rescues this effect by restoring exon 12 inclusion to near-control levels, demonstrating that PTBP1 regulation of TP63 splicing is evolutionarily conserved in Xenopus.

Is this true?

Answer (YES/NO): YES